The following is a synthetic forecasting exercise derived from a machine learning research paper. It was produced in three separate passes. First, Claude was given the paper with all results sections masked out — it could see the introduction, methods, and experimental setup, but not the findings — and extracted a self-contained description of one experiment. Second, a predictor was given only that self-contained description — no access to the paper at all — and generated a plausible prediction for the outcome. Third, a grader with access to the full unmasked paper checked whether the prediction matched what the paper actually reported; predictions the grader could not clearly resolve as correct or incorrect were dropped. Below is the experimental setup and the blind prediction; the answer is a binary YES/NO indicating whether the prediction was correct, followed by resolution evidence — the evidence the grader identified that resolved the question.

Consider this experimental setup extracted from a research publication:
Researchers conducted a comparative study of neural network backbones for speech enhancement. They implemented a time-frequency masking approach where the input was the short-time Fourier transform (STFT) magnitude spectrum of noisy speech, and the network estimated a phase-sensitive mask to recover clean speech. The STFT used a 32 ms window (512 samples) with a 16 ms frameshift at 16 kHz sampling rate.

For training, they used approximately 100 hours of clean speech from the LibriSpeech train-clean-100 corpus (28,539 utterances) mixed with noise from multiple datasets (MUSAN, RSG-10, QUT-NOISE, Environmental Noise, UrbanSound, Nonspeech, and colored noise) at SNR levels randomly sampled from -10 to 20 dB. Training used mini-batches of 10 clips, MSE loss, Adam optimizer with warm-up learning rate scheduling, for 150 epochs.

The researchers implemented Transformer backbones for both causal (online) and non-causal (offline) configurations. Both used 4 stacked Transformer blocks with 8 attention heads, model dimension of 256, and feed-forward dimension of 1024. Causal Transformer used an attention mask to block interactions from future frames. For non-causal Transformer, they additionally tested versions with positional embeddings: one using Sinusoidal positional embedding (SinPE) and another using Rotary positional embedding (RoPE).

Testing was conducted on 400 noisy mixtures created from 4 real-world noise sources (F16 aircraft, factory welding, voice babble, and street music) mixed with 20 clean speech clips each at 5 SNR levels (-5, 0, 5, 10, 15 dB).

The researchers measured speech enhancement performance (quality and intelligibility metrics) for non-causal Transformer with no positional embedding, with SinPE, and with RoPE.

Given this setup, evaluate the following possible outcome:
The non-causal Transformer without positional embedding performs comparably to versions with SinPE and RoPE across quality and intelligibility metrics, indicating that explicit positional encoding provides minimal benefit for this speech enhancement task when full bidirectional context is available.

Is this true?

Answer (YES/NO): NO